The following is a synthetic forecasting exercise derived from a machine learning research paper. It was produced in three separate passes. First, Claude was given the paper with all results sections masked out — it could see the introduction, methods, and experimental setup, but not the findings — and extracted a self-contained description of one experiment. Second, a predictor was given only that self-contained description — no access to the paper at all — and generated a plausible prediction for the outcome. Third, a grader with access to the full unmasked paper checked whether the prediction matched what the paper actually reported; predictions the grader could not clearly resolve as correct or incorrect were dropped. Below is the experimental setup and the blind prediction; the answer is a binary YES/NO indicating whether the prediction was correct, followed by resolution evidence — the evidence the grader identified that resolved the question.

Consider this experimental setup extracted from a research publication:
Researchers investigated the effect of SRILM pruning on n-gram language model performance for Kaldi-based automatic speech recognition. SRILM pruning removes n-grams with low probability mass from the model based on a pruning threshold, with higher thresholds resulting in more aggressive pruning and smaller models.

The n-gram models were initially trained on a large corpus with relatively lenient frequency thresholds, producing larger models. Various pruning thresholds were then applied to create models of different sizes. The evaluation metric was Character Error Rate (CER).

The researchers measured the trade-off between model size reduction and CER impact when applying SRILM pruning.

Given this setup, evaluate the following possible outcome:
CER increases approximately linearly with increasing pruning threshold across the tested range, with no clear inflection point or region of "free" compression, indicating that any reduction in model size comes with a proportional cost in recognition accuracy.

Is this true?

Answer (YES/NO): NO